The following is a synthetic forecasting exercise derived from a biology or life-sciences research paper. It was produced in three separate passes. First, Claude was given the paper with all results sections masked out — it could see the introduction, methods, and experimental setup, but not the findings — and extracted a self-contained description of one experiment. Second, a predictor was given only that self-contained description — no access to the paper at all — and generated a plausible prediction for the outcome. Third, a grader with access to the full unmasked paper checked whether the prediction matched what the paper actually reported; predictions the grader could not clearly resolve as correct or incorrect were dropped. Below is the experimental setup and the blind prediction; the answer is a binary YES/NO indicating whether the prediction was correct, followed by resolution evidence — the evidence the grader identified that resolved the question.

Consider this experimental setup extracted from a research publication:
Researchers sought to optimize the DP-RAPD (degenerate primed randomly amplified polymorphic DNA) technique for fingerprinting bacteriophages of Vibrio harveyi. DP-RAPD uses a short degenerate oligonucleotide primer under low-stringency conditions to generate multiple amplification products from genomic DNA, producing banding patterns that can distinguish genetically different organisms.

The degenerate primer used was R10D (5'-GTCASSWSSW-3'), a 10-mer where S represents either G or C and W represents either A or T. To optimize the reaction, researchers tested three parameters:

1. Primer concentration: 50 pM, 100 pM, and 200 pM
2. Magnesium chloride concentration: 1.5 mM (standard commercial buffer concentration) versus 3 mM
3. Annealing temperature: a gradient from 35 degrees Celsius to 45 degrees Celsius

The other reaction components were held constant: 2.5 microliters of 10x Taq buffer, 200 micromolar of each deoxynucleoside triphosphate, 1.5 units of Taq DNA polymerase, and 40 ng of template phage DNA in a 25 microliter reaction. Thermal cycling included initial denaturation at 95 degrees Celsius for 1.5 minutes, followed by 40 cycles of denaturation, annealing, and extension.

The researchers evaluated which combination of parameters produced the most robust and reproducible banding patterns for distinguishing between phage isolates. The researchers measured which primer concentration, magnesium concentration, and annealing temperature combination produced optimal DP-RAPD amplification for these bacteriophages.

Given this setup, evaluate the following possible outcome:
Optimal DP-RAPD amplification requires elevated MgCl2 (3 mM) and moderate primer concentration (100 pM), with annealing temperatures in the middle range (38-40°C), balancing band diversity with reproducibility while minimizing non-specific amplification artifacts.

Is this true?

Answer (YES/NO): NO